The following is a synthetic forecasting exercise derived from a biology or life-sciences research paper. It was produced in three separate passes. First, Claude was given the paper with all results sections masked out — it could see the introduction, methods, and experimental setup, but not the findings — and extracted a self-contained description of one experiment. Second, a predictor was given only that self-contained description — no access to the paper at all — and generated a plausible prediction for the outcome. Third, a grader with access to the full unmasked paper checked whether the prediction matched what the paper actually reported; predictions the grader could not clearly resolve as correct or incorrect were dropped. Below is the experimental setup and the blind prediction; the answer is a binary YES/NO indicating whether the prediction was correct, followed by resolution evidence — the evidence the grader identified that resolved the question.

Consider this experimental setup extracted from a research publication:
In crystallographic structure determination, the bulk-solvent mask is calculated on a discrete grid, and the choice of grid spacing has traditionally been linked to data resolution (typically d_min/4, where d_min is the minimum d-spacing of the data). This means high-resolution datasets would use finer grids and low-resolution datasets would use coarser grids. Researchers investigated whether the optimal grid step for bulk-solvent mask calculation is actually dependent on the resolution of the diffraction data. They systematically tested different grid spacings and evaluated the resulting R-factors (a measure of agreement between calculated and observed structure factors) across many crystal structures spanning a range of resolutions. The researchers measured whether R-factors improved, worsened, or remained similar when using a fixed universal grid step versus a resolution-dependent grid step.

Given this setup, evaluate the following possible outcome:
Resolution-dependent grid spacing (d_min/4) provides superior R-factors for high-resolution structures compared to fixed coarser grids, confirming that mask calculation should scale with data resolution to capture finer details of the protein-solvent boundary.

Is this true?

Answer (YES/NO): NO